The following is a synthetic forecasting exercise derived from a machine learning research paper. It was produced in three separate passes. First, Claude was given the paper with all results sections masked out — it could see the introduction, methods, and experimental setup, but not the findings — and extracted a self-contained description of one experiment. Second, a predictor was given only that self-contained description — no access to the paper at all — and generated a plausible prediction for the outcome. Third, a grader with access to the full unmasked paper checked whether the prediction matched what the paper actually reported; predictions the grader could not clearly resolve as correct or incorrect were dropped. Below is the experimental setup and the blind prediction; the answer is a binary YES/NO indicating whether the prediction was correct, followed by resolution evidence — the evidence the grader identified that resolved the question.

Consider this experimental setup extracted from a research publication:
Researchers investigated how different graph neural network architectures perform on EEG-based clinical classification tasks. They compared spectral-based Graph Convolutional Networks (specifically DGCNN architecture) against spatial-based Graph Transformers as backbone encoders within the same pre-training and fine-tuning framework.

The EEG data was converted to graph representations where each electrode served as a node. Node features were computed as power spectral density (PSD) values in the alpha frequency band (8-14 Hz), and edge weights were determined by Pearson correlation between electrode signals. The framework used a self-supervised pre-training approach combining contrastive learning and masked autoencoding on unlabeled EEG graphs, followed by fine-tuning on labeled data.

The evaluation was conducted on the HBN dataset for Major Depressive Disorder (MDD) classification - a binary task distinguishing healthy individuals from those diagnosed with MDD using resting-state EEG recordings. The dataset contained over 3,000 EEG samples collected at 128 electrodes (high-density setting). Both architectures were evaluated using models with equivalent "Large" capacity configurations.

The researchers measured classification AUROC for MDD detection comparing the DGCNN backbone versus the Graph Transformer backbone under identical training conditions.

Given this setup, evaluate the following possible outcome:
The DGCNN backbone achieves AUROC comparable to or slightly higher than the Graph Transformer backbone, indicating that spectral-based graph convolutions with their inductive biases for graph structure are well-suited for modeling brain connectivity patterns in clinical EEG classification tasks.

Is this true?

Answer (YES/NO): NO